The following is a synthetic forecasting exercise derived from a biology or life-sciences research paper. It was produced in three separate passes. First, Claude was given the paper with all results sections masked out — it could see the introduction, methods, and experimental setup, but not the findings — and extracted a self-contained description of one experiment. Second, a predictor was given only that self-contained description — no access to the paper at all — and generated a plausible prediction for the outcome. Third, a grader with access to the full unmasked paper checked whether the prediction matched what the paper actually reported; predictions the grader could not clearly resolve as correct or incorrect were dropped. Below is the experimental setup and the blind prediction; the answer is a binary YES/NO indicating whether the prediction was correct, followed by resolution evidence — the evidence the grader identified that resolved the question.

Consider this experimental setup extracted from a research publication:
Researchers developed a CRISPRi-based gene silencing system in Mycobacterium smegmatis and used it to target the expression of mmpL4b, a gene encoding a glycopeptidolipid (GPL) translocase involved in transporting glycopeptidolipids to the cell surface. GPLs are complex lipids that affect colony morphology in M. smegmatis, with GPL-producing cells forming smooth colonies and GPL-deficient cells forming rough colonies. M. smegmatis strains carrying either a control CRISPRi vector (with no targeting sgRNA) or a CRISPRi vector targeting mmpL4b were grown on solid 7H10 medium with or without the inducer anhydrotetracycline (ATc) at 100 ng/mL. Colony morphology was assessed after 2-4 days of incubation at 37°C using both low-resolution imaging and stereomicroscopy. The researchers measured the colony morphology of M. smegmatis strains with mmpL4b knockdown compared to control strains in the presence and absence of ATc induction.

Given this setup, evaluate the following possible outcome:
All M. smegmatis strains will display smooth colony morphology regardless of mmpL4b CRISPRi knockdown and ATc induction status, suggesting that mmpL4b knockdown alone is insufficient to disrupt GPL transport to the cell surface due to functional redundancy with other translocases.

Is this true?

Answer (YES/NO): NO